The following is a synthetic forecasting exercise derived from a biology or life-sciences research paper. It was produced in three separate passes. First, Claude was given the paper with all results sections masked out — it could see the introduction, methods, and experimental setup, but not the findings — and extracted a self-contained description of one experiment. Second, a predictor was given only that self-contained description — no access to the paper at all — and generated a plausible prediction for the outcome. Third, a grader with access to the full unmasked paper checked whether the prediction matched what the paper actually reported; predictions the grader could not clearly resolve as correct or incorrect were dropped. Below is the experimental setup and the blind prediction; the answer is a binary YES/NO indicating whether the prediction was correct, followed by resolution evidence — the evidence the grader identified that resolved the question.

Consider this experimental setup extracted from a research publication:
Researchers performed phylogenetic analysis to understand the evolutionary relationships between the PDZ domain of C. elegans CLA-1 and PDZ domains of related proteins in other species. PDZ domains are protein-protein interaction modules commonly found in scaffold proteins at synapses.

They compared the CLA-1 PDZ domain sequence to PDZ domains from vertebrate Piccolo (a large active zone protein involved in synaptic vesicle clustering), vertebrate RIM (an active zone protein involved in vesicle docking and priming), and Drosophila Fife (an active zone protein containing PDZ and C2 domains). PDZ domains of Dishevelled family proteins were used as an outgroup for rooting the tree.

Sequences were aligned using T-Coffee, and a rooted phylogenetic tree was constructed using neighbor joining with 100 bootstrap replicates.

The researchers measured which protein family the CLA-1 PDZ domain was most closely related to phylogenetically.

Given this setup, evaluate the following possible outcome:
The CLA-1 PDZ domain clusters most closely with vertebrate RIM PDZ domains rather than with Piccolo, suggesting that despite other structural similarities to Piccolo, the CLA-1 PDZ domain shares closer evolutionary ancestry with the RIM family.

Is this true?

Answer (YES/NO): YES